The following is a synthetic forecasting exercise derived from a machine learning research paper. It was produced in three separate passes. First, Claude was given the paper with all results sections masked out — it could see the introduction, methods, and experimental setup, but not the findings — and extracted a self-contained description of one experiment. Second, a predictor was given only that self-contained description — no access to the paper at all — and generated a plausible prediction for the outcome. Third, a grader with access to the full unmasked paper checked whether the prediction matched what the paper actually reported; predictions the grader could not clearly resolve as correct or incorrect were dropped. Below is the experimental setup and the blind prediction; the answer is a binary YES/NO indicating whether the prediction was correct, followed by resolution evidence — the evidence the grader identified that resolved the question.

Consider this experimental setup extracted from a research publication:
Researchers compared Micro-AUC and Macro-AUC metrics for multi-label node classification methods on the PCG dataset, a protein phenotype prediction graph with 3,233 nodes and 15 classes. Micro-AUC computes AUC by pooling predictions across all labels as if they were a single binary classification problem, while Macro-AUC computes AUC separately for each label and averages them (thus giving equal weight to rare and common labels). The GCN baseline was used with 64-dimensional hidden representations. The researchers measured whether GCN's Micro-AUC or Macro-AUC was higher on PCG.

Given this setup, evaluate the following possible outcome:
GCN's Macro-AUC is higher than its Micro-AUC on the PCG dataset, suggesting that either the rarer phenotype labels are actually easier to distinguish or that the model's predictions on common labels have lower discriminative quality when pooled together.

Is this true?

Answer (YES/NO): NO